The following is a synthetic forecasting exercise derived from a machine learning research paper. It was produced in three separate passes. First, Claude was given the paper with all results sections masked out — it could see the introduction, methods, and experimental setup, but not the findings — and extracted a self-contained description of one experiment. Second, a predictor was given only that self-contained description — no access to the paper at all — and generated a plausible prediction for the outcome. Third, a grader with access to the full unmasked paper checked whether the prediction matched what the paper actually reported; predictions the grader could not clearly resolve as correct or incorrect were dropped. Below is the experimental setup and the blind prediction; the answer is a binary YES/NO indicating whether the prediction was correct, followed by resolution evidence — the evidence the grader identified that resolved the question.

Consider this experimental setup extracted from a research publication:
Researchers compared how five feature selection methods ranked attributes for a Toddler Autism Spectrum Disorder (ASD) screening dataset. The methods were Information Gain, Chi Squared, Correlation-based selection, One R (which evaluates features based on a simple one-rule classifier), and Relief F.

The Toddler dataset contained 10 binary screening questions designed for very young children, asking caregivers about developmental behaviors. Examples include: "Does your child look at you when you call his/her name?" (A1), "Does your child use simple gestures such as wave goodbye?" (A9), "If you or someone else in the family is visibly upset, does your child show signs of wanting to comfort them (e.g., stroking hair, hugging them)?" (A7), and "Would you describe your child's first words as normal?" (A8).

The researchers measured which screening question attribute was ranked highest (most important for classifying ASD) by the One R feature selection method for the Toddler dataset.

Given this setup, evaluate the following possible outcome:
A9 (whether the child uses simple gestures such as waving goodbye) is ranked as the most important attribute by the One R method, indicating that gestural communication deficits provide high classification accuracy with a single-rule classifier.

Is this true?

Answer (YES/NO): NO